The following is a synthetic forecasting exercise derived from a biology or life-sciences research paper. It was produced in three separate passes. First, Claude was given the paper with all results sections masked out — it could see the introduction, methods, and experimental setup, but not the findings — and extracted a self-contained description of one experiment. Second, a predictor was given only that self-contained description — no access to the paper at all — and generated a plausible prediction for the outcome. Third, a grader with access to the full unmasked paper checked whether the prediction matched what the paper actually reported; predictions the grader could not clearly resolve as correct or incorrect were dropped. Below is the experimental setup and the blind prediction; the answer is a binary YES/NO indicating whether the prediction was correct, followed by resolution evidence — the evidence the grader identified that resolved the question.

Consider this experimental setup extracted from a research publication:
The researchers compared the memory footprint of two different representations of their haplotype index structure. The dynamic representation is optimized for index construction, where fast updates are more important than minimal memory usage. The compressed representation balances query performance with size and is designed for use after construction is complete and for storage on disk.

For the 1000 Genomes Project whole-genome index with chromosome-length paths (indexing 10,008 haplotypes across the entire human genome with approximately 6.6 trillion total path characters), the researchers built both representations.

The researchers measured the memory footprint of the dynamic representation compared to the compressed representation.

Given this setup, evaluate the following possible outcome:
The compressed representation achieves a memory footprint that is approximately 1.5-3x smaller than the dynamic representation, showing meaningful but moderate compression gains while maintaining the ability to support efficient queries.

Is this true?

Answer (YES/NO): NO